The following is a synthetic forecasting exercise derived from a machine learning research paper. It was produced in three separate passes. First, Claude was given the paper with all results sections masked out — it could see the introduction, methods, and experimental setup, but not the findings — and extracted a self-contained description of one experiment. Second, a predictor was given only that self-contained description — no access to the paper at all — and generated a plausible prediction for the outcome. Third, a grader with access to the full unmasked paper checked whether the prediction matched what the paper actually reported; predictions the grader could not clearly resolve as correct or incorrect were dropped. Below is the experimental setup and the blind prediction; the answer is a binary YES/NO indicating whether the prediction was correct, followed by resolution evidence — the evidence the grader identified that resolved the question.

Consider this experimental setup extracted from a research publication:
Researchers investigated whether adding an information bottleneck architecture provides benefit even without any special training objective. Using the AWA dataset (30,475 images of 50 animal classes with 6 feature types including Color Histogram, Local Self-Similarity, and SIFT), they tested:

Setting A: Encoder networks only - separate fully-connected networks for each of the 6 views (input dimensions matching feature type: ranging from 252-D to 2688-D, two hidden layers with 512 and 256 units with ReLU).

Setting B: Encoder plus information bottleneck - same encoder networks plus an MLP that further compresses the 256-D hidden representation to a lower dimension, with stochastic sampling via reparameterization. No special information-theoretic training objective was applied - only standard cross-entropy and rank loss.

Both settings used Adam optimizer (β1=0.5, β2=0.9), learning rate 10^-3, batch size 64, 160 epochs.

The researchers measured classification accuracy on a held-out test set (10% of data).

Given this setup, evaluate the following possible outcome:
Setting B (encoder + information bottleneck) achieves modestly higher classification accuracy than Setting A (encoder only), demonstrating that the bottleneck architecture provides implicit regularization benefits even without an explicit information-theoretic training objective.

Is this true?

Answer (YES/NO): YES